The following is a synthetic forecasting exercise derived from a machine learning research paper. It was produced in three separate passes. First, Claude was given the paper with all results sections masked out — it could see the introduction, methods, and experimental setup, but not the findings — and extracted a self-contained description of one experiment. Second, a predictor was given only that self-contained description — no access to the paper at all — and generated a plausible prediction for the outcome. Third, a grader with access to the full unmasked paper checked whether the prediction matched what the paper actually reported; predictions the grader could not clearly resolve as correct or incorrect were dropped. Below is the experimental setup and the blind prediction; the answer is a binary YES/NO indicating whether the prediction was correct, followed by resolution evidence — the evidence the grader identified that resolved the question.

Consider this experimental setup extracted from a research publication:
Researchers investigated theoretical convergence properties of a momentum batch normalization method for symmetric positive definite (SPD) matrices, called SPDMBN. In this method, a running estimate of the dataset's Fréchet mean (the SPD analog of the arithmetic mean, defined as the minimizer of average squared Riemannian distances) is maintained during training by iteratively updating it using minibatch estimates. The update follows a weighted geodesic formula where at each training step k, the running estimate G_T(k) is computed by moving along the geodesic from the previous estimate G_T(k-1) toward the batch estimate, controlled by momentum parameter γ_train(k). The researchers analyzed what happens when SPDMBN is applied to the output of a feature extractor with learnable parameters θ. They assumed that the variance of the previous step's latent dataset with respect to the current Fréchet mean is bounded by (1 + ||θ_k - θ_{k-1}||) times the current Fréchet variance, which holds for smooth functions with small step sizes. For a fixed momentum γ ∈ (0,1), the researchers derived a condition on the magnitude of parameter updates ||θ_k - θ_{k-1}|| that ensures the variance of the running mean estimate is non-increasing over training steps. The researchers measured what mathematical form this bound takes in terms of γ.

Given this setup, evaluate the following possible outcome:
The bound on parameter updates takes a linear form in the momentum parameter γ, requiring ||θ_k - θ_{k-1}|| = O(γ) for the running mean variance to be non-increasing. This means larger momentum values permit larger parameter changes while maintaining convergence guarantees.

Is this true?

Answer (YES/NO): NO